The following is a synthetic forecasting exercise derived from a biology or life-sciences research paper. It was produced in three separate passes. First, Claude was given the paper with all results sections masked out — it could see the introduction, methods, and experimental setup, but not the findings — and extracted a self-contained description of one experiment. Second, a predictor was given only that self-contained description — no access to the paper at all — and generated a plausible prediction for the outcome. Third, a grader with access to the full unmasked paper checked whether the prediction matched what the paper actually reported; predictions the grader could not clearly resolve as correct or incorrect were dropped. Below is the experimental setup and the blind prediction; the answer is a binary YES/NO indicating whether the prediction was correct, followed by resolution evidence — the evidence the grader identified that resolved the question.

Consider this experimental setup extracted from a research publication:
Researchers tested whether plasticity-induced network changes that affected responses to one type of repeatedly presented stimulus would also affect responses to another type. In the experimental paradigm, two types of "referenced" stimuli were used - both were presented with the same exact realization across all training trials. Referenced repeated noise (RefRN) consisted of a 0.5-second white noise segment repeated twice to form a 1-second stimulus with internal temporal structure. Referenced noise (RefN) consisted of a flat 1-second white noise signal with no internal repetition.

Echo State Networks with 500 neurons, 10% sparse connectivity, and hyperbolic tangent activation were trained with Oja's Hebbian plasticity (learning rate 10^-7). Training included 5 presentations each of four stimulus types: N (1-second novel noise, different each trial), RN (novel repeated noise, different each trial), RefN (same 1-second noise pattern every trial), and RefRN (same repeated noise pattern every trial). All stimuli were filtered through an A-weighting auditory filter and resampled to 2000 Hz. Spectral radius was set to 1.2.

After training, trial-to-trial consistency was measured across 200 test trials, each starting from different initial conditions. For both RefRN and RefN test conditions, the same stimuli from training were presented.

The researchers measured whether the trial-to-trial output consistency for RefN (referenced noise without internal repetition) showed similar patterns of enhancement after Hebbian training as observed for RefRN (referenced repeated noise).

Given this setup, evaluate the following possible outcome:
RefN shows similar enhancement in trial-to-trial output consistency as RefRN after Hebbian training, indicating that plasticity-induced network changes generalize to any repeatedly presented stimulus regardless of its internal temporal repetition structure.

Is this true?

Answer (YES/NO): NO